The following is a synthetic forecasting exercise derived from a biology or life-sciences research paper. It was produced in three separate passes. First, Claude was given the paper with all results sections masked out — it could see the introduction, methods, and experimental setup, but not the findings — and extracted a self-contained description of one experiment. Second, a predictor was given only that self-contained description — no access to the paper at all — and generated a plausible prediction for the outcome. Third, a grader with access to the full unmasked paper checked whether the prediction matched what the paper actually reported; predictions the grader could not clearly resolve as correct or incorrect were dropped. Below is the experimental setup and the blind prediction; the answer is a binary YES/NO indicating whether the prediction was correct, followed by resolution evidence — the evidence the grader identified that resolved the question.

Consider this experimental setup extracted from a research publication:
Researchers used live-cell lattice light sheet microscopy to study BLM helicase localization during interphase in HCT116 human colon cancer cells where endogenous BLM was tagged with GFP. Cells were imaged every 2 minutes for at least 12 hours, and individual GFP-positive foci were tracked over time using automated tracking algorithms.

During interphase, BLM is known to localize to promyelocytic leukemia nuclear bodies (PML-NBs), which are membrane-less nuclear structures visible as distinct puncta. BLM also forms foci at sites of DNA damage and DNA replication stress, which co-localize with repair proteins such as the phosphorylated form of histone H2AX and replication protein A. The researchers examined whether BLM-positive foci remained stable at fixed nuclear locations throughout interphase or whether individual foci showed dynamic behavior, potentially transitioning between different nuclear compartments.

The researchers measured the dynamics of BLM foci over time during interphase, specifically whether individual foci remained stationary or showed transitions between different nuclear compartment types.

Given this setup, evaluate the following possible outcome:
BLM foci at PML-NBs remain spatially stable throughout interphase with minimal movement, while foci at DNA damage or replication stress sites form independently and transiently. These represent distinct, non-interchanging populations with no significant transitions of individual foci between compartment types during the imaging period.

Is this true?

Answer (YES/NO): NO